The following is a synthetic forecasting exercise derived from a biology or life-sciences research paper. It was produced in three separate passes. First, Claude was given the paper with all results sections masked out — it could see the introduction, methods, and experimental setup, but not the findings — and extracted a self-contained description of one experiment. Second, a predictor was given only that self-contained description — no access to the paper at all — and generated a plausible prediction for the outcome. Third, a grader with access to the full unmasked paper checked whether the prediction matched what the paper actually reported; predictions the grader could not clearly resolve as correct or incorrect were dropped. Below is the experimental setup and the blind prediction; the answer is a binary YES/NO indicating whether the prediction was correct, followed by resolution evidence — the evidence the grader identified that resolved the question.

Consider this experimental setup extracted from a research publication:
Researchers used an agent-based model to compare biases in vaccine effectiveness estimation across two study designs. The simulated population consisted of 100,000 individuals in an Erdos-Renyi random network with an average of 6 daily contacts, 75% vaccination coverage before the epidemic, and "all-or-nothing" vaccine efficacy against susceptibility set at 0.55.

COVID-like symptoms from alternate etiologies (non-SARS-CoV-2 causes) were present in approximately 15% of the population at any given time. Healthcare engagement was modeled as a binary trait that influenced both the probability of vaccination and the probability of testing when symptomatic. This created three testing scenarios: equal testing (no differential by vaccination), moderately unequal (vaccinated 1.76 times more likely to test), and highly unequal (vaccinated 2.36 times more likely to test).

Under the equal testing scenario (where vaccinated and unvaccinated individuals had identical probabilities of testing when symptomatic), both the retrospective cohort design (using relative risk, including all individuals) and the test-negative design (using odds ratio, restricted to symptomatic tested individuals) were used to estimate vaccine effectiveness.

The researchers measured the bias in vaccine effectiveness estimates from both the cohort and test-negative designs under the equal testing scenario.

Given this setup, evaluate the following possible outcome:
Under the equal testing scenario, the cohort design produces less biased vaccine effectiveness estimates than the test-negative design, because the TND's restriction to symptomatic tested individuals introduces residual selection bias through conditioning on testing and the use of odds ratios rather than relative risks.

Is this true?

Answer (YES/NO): NO